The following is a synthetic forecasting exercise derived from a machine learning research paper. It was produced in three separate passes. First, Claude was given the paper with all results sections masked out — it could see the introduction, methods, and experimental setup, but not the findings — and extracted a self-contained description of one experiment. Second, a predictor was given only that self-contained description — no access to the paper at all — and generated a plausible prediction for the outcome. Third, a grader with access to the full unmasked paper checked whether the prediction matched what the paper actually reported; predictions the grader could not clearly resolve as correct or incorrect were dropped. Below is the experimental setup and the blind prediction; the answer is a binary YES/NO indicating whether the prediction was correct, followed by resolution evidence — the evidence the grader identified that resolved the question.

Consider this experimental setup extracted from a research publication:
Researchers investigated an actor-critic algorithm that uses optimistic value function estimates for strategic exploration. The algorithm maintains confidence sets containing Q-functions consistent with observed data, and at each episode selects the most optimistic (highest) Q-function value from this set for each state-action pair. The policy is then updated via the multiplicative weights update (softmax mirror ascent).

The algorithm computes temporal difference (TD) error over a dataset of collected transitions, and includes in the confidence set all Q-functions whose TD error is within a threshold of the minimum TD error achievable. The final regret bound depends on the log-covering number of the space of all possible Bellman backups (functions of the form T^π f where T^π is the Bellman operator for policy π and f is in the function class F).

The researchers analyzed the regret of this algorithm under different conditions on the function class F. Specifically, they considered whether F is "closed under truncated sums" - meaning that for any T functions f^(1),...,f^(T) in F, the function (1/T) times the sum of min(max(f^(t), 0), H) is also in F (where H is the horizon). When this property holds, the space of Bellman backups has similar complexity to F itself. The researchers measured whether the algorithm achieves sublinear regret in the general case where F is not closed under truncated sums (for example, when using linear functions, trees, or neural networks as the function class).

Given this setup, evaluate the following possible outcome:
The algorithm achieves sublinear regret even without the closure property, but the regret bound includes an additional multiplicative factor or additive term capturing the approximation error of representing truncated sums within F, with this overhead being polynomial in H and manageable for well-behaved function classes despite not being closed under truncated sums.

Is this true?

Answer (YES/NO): NO